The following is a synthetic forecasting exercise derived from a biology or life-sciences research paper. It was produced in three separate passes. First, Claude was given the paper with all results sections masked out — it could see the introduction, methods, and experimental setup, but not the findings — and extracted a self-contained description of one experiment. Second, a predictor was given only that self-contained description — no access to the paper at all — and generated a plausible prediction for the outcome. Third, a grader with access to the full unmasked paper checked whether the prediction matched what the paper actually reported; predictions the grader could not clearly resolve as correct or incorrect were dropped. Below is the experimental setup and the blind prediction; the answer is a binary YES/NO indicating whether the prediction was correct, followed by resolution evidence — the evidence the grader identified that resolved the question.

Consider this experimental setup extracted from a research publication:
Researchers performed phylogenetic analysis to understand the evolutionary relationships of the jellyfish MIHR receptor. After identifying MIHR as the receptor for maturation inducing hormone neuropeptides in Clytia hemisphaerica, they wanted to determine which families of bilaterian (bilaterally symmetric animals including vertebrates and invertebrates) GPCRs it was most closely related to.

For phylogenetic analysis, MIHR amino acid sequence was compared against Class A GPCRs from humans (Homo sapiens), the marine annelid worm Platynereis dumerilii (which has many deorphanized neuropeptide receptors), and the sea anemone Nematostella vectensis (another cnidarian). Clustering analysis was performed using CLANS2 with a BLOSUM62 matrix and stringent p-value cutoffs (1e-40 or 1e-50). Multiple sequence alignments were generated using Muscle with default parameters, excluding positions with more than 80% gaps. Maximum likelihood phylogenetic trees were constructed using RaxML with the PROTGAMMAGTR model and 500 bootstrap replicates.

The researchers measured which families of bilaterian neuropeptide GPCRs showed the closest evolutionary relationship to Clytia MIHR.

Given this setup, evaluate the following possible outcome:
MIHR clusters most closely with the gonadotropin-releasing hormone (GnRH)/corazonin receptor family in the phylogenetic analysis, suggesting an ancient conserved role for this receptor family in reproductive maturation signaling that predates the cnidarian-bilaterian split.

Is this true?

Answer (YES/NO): NO